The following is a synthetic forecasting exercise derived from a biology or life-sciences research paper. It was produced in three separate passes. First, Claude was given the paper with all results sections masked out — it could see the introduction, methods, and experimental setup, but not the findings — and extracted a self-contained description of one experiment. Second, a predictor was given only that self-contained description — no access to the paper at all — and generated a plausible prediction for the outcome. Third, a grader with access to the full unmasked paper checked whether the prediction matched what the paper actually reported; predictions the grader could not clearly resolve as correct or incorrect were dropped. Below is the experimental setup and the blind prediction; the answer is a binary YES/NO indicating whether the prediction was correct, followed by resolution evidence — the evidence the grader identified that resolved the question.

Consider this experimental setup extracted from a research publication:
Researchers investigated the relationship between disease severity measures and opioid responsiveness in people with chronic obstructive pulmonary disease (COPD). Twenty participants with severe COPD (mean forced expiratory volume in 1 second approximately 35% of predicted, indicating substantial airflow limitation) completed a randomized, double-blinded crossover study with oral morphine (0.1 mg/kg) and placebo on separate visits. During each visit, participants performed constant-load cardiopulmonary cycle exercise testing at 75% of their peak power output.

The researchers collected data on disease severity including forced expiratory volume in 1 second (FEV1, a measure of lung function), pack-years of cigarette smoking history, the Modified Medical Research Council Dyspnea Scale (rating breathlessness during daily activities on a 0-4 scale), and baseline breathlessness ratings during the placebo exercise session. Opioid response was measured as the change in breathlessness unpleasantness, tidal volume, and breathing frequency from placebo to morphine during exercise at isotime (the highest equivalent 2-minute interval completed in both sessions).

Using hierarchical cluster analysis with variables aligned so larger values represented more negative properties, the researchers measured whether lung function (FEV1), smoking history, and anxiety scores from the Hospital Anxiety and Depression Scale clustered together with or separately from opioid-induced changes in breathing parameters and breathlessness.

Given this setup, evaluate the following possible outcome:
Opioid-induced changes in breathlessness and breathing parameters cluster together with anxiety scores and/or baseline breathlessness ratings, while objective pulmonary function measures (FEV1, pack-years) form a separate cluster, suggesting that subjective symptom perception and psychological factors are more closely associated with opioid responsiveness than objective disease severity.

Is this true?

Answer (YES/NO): NO